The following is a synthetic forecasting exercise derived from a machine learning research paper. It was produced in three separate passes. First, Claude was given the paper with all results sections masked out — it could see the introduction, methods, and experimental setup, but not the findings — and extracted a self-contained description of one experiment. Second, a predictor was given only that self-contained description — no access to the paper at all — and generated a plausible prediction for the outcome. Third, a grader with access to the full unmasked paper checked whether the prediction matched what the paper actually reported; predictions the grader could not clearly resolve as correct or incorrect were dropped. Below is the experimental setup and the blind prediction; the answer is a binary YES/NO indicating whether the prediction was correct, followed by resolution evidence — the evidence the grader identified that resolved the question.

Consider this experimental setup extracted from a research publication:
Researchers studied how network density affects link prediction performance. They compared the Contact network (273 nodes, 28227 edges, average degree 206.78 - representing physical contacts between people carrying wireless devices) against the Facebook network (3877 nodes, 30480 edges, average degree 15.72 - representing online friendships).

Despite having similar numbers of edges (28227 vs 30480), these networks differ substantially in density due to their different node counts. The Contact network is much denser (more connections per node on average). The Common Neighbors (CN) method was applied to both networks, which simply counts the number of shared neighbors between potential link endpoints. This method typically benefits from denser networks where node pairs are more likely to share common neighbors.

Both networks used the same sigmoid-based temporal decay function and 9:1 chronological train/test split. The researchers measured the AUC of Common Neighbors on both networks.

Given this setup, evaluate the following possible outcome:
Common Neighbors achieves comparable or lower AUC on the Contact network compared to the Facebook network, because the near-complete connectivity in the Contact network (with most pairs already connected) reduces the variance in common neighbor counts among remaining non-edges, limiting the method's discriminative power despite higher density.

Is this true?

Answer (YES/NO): NO